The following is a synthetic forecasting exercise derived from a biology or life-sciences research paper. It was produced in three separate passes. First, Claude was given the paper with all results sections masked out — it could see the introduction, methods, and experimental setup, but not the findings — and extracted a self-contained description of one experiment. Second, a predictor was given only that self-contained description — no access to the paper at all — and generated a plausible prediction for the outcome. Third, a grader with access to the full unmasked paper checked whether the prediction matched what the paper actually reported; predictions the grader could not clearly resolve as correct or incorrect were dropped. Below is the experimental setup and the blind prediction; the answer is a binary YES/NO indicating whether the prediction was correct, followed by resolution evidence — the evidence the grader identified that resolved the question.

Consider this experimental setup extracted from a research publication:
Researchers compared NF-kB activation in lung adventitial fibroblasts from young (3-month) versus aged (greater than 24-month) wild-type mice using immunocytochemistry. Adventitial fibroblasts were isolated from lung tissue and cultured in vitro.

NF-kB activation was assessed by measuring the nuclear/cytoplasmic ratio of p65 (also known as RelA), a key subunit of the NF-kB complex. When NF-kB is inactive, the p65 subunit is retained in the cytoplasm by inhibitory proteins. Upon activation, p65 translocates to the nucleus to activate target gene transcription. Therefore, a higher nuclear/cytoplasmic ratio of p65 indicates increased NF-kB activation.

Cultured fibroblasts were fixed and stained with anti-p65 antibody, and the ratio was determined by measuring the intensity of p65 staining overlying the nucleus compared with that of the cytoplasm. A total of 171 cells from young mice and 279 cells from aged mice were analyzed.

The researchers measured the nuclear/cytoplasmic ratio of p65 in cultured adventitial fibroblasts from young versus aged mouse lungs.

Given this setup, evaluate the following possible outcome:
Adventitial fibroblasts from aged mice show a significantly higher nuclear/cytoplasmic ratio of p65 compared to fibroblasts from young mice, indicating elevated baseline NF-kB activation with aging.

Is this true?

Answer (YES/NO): YES